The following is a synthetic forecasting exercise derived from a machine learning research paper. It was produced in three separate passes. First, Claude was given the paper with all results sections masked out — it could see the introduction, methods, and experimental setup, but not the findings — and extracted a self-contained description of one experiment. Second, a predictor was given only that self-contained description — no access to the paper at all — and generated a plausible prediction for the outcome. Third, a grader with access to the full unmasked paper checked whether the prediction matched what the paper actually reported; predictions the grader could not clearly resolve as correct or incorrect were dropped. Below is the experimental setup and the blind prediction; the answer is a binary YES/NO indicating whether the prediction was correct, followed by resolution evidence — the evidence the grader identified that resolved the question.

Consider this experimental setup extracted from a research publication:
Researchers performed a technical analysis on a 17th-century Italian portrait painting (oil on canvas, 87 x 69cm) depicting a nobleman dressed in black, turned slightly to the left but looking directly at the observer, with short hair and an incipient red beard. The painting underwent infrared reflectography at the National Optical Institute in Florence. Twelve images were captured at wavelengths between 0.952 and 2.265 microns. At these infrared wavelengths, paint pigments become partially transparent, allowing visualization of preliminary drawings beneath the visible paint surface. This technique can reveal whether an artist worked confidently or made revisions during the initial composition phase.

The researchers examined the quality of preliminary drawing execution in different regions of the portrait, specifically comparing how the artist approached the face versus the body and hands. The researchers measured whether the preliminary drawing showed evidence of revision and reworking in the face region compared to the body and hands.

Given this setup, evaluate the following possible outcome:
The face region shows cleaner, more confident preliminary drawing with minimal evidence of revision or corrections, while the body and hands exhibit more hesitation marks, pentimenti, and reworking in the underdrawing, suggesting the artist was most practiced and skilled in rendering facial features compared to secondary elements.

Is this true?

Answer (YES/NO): NO